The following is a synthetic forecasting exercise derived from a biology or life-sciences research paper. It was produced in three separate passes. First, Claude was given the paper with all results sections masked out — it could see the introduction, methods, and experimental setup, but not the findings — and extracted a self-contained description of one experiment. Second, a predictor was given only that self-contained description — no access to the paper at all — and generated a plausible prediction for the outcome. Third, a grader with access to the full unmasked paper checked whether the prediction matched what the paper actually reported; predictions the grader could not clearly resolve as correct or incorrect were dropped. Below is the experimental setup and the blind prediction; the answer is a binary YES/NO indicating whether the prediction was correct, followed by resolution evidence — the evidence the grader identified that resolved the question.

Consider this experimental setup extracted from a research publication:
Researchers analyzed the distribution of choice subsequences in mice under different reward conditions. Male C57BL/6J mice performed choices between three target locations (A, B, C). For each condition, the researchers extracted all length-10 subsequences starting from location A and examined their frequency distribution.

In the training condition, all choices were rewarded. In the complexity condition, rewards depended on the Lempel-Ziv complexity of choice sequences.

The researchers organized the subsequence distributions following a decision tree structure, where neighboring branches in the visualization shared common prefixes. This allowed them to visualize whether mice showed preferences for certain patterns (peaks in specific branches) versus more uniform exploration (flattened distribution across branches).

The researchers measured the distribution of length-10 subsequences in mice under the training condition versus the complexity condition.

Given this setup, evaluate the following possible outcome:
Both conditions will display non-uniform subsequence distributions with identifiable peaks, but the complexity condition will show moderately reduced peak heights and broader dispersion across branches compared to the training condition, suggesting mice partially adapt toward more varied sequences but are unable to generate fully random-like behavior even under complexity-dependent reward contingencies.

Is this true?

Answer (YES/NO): NO